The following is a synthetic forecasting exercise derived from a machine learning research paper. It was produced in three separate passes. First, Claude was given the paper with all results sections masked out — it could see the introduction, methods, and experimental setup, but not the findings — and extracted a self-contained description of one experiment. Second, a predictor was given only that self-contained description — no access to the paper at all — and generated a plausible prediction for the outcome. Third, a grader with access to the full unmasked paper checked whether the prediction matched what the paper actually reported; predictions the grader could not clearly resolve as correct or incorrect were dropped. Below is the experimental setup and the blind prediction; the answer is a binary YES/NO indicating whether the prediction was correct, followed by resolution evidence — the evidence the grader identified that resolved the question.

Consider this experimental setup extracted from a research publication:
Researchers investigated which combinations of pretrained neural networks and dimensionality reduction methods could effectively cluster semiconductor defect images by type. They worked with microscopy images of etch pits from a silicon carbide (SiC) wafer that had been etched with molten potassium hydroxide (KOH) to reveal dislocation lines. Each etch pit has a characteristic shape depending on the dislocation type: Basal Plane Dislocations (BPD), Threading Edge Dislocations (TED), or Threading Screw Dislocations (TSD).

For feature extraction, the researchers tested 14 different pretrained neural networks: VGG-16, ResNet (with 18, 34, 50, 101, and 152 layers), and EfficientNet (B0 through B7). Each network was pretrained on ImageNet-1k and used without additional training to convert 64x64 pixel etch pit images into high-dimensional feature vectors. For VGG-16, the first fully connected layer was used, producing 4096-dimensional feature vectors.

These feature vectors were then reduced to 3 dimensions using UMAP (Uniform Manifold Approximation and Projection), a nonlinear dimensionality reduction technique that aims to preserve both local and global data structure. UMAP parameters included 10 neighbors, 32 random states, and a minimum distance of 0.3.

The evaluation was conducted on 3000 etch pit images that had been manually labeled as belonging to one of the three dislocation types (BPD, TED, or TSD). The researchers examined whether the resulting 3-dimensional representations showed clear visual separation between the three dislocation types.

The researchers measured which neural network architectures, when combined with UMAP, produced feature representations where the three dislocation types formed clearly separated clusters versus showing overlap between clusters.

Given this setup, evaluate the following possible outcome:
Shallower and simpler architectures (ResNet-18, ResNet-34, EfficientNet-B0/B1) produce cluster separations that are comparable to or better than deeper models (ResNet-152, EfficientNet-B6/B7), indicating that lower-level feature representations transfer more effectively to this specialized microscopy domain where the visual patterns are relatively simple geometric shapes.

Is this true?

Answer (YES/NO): NO